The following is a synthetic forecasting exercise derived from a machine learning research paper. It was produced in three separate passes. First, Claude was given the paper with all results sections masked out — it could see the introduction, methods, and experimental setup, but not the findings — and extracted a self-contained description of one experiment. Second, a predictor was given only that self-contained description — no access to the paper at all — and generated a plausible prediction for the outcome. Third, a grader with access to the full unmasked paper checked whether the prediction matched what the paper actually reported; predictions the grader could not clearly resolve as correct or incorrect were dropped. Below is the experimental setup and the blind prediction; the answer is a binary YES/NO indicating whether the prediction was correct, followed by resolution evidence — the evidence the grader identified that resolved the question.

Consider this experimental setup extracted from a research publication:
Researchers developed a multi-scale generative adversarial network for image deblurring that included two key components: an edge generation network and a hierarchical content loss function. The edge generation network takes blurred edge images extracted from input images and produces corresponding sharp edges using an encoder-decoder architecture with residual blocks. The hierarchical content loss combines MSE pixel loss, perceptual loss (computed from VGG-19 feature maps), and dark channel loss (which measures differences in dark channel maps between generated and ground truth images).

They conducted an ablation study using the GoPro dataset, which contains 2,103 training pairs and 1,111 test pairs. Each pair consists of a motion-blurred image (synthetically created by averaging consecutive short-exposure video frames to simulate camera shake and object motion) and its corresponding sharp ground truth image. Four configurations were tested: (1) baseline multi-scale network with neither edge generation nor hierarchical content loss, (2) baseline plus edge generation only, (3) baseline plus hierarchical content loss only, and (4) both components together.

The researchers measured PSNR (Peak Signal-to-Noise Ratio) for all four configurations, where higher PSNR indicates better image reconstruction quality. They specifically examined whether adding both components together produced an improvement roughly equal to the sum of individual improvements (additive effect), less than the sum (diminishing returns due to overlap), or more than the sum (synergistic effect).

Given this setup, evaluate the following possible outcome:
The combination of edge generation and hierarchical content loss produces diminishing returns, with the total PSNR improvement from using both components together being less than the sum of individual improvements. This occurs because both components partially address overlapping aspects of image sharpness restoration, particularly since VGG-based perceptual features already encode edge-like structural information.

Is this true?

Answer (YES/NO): YES